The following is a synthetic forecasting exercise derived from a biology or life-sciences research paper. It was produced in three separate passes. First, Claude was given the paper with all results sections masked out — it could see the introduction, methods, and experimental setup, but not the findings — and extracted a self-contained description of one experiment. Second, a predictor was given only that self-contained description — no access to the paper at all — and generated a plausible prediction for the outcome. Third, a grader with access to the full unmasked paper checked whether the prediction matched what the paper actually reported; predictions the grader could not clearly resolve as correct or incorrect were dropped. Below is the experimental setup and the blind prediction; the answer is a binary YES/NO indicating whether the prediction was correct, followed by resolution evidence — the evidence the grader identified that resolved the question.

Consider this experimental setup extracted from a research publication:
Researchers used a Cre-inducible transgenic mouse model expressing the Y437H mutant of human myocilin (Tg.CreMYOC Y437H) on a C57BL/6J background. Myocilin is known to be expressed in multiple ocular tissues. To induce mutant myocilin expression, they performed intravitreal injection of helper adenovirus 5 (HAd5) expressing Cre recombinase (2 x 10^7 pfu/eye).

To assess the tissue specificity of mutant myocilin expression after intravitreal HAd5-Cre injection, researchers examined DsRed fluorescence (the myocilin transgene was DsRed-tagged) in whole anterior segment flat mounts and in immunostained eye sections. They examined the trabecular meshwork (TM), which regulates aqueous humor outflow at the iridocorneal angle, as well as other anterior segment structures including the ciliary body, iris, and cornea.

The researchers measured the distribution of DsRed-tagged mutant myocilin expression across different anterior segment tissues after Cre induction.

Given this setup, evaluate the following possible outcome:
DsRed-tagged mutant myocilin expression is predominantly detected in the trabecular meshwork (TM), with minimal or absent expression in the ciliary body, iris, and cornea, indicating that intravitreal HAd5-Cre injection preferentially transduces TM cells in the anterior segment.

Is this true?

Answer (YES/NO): YES